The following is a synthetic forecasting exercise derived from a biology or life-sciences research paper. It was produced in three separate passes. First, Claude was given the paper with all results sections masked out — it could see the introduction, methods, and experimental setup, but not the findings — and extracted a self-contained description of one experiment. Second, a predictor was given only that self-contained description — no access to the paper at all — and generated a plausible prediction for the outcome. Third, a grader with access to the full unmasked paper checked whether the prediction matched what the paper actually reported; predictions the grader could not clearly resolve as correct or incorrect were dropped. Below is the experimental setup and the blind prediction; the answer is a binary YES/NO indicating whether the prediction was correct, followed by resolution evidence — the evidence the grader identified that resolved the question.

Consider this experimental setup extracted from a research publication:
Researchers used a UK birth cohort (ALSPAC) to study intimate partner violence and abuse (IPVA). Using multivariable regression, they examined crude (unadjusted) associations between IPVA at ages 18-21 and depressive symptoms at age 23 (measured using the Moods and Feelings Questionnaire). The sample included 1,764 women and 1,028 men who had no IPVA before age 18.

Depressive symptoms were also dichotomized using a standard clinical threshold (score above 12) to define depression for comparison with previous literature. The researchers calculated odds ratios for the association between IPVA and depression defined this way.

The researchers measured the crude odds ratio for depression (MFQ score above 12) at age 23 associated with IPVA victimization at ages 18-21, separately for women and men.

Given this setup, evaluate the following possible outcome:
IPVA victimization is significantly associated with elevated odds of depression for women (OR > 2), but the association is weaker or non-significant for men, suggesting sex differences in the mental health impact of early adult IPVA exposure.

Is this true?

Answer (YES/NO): YES